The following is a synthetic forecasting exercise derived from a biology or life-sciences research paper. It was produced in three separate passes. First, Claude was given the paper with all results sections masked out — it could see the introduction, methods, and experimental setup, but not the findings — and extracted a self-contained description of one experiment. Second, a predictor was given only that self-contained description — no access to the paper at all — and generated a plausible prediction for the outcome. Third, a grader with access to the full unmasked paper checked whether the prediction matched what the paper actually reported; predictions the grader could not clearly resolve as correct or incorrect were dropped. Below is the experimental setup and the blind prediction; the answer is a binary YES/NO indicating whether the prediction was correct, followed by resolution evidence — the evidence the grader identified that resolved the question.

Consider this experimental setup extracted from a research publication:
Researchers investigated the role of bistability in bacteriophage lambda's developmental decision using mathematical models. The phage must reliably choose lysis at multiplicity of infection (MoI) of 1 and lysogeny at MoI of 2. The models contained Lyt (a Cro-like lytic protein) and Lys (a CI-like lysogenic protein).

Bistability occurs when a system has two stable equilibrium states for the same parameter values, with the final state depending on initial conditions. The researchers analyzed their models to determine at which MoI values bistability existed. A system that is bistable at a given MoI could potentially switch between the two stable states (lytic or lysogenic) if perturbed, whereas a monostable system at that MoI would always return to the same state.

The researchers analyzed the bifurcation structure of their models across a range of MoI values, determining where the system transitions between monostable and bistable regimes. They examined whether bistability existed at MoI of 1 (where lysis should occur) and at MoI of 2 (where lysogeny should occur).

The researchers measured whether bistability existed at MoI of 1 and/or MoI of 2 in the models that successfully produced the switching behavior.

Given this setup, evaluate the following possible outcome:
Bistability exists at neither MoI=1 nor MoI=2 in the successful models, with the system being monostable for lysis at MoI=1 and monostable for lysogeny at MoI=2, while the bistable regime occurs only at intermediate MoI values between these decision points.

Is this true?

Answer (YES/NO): NO